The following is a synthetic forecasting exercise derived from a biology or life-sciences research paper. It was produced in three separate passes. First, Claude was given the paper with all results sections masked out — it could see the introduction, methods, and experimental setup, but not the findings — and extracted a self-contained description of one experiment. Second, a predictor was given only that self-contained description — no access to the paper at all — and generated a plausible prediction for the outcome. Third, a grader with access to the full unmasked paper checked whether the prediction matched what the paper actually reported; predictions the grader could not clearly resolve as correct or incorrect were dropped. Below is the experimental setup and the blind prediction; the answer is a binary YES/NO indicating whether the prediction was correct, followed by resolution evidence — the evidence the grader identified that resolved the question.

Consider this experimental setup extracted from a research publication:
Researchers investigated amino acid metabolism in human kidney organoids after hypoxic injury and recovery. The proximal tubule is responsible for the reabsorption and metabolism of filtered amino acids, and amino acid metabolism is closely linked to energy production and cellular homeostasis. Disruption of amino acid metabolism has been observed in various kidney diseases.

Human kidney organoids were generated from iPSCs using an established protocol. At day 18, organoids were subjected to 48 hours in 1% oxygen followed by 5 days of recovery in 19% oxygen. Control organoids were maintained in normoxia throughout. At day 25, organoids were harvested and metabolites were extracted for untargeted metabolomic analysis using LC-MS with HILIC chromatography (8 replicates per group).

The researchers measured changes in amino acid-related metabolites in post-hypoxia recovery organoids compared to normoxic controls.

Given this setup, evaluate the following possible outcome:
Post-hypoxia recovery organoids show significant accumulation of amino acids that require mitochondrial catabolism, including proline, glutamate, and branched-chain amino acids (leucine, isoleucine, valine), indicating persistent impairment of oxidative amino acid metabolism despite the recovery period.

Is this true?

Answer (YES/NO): NO